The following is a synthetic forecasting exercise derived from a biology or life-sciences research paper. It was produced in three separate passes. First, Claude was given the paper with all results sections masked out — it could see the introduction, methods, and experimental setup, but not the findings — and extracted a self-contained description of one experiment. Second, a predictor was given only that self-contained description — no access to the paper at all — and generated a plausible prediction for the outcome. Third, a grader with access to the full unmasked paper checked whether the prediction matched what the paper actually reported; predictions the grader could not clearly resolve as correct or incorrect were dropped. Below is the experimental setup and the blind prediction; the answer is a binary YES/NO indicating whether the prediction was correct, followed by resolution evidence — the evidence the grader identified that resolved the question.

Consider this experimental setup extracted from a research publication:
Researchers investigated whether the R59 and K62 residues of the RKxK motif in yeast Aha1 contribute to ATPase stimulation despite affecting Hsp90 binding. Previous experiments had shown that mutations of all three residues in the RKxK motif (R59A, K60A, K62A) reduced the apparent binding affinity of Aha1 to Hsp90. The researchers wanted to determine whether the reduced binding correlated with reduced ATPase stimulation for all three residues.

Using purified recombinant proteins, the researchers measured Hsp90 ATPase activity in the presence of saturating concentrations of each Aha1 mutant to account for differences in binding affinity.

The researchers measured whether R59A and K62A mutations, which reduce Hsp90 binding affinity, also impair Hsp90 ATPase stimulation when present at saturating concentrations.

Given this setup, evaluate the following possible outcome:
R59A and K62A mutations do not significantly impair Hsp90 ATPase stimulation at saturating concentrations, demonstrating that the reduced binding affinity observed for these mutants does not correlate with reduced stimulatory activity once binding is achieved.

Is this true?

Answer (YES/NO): YES